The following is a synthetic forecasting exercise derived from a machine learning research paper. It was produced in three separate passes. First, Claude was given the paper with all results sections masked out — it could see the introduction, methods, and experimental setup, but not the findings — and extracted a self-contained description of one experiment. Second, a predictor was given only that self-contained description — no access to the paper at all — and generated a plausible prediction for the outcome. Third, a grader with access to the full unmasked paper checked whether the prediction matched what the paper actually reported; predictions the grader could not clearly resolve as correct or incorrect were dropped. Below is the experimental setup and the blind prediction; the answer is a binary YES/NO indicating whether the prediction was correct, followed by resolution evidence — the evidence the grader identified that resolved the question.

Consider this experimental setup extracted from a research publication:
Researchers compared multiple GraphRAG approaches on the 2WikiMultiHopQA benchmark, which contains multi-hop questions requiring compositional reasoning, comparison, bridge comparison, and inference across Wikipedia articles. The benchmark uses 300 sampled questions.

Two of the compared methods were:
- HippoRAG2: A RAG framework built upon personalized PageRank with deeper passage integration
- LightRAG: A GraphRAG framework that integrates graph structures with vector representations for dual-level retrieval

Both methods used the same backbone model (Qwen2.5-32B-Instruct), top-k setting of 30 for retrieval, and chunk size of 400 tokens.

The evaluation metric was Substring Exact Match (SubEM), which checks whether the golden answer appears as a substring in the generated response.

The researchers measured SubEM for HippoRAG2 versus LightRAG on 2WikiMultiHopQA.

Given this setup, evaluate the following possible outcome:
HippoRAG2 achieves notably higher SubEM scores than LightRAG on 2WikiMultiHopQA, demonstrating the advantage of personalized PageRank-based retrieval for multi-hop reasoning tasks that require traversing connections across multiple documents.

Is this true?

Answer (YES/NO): NO